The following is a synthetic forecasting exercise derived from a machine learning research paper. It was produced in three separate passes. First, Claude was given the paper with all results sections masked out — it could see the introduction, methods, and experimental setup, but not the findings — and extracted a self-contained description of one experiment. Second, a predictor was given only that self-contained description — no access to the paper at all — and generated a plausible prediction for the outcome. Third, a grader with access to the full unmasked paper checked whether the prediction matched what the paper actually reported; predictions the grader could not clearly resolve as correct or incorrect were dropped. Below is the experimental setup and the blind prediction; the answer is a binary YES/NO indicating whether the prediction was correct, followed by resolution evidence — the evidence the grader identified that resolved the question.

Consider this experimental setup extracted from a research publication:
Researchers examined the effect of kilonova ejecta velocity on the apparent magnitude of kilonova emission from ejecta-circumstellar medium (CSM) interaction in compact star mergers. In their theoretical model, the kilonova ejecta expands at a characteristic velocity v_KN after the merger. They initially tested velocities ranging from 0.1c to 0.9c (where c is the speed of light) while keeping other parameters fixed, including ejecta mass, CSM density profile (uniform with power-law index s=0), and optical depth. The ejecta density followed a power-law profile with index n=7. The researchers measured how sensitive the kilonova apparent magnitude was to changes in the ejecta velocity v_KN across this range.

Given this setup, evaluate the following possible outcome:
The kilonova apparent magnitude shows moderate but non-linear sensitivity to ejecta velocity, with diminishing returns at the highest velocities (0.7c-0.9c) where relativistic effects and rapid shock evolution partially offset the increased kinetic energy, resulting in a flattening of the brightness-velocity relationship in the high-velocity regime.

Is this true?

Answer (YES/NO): NO